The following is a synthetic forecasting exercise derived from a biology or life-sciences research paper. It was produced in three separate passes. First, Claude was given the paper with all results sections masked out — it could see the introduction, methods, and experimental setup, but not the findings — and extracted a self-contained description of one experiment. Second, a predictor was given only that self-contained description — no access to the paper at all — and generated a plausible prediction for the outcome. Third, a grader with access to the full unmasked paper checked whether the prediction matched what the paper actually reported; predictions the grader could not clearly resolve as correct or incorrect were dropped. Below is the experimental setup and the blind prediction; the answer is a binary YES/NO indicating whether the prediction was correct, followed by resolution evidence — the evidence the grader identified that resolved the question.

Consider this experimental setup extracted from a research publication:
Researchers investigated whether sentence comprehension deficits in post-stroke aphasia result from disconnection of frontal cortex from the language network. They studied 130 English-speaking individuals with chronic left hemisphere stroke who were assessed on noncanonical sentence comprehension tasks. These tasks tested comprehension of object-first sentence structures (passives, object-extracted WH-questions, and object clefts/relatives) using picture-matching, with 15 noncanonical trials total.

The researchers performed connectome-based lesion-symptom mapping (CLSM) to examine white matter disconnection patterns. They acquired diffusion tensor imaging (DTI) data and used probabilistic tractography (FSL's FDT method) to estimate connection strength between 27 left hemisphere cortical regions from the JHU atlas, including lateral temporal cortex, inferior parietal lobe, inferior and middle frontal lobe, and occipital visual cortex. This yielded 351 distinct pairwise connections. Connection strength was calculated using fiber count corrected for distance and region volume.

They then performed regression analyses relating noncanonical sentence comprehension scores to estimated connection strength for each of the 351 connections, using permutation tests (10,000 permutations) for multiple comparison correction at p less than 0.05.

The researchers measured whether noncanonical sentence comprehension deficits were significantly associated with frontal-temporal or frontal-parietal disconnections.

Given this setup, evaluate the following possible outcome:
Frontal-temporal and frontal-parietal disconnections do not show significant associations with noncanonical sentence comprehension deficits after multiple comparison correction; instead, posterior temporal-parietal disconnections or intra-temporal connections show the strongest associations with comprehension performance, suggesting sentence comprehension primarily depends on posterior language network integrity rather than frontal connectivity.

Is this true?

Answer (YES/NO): YES